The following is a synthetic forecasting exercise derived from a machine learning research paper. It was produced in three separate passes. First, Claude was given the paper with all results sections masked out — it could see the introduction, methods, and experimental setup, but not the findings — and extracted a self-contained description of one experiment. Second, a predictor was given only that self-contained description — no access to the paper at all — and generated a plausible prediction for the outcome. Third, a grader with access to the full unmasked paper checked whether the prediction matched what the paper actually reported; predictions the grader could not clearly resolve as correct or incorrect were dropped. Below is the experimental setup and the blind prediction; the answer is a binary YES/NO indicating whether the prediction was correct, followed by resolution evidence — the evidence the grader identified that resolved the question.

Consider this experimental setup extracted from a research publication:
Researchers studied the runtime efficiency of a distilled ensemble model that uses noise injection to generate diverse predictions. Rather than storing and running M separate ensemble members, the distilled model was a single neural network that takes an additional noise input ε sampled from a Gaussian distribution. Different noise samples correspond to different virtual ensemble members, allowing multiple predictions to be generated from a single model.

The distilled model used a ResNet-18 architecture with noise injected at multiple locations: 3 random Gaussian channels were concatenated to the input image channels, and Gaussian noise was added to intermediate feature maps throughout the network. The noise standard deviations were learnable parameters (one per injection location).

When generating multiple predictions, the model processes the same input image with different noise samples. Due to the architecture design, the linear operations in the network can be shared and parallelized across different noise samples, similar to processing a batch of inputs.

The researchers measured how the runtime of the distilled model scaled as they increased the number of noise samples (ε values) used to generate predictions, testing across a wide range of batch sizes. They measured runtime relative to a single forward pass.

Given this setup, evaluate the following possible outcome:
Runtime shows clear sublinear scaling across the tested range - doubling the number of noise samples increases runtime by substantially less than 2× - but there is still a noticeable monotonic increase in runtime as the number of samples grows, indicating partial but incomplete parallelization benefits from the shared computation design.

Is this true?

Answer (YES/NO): YES